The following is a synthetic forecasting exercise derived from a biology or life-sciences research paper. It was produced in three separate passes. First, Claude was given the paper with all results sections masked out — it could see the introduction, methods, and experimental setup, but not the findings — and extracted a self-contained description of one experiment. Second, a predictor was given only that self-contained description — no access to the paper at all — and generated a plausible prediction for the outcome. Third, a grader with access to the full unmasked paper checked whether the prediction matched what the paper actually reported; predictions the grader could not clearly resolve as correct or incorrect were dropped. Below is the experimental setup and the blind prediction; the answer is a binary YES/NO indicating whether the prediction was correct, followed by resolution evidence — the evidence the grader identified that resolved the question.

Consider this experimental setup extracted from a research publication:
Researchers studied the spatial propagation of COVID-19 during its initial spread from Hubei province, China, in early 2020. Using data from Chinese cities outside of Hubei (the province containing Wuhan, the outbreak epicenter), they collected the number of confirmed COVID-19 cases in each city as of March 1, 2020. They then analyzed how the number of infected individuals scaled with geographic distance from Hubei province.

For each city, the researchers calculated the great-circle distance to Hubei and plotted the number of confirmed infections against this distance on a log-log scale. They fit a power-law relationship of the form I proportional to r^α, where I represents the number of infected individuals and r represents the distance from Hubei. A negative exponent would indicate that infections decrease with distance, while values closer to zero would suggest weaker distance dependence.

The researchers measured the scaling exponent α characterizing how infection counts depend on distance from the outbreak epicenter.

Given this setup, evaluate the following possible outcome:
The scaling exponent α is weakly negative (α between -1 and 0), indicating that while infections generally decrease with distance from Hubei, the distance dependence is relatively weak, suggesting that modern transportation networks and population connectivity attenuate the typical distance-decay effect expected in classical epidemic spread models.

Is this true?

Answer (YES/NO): NO